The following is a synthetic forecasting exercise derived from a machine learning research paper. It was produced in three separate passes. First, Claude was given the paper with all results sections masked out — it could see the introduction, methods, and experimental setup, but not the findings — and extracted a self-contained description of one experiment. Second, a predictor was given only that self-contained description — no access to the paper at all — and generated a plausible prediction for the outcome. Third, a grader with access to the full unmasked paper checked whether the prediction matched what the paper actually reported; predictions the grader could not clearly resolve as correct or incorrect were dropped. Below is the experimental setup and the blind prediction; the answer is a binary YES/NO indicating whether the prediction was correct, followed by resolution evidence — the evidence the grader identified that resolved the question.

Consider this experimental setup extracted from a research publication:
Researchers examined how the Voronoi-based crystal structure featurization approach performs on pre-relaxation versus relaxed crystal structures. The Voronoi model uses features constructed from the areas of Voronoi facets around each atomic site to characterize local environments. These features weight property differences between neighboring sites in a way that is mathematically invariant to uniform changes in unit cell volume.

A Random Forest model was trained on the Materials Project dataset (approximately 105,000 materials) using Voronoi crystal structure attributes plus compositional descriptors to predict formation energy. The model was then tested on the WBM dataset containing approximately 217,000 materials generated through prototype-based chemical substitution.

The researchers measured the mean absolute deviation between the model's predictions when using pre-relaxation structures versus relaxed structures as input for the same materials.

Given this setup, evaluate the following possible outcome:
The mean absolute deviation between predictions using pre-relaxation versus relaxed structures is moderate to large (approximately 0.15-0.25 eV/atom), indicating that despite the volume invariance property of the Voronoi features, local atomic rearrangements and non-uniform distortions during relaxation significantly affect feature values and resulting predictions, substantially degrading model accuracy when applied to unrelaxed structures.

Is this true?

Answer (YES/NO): NO